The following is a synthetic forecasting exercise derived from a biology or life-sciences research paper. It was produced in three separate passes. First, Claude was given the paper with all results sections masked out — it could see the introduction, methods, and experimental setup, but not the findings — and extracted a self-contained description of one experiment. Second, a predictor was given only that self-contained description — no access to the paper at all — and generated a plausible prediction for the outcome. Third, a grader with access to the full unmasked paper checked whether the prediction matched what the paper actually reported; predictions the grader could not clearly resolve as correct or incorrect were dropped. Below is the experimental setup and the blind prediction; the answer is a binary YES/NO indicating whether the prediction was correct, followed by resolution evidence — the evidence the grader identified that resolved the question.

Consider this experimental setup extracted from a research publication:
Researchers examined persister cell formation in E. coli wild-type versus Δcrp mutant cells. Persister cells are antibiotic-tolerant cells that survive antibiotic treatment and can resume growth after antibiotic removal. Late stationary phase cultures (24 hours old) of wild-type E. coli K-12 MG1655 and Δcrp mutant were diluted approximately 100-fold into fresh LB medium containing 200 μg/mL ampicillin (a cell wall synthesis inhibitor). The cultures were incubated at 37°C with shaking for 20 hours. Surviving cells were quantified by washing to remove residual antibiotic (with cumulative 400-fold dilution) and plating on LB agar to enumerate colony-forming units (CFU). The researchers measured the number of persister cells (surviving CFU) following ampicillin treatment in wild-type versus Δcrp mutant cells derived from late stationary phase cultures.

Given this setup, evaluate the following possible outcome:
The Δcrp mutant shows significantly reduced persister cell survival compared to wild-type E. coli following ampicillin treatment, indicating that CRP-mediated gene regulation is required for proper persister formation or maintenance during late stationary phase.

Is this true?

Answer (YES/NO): YES